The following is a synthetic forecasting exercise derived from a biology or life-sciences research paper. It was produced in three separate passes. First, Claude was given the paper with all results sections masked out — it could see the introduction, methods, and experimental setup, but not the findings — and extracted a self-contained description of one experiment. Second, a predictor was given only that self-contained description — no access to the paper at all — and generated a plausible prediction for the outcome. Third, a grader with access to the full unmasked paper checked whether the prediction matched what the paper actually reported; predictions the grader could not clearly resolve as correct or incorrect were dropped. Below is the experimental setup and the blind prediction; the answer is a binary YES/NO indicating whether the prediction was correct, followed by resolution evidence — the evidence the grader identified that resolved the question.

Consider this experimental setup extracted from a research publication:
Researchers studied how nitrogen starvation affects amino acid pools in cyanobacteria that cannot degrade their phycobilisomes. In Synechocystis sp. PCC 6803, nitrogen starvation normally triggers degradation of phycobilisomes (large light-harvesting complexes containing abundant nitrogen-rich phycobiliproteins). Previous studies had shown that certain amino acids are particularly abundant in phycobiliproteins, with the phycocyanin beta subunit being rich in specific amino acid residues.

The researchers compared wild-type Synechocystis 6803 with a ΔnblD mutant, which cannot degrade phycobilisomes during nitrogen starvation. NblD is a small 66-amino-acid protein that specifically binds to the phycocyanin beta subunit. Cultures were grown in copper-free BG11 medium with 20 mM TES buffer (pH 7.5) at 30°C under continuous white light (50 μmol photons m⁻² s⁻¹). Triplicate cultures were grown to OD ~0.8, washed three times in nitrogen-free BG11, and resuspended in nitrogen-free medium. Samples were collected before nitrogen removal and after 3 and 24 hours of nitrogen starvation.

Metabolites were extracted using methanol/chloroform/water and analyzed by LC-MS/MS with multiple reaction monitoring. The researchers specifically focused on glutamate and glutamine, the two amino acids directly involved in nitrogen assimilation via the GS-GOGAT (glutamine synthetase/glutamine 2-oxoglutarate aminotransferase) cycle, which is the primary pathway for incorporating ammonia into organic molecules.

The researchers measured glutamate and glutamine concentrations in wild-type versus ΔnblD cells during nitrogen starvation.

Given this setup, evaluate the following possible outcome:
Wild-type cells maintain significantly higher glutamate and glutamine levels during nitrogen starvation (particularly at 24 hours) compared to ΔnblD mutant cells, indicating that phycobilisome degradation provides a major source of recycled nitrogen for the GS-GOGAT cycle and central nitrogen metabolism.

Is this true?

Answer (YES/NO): NO